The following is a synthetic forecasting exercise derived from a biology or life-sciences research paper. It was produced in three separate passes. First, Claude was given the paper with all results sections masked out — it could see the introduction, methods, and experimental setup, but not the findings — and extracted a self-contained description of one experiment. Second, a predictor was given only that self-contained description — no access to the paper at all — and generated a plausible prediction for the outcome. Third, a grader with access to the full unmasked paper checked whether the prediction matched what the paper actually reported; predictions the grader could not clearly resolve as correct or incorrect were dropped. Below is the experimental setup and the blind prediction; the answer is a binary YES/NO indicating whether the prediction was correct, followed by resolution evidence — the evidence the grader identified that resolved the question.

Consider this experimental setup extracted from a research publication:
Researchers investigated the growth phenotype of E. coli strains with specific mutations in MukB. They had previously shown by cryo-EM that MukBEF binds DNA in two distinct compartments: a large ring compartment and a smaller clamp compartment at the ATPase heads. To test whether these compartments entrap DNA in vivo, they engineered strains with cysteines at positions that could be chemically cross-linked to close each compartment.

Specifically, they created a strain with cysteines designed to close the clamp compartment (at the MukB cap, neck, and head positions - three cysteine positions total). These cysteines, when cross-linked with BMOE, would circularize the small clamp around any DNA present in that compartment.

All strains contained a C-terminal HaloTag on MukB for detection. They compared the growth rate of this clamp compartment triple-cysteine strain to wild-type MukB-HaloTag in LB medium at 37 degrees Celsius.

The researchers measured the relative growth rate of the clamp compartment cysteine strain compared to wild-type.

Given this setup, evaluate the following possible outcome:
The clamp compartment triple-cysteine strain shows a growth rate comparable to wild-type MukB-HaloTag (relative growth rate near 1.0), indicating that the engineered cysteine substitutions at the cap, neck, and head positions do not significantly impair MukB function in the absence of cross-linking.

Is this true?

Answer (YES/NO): NO